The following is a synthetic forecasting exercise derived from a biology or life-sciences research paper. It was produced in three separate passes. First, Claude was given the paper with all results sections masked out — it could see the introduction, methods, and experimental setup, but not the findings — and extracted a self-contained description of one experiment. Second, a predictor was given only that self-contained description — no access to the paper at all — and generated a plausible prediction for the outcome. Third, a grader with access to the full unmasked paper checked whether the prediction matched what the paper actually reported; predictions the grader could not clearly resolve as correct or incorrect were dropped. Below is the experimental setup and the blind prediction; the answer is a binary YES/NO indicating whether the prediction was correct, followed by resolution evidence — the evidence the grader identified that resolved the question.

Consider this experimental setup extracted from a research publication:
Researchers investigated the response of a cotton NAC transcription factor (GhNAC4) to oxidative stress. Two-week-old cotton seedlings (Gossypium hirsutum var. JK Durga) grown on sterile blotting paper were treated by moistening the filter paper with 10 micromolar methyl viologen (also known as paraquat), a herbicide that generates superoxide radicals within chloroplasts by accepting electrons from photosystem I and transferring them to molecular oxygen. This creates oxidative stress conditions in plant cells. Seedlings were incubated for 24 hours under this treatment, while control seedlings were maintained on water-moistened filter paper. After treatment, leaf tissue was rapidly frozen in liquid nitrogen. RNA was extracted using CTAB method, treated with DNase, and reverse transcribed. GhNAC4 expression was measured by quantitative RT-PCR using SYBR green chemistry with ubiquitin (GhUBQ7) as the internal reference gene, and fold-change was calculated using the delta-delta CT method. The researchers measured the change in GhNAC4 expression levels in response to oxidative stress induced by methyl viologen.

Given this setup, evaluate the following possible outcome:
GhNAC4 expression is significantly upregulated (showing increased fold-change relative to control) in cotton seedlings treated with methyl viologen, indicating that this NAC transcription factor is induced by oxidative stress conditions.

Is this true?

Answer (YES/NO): YES